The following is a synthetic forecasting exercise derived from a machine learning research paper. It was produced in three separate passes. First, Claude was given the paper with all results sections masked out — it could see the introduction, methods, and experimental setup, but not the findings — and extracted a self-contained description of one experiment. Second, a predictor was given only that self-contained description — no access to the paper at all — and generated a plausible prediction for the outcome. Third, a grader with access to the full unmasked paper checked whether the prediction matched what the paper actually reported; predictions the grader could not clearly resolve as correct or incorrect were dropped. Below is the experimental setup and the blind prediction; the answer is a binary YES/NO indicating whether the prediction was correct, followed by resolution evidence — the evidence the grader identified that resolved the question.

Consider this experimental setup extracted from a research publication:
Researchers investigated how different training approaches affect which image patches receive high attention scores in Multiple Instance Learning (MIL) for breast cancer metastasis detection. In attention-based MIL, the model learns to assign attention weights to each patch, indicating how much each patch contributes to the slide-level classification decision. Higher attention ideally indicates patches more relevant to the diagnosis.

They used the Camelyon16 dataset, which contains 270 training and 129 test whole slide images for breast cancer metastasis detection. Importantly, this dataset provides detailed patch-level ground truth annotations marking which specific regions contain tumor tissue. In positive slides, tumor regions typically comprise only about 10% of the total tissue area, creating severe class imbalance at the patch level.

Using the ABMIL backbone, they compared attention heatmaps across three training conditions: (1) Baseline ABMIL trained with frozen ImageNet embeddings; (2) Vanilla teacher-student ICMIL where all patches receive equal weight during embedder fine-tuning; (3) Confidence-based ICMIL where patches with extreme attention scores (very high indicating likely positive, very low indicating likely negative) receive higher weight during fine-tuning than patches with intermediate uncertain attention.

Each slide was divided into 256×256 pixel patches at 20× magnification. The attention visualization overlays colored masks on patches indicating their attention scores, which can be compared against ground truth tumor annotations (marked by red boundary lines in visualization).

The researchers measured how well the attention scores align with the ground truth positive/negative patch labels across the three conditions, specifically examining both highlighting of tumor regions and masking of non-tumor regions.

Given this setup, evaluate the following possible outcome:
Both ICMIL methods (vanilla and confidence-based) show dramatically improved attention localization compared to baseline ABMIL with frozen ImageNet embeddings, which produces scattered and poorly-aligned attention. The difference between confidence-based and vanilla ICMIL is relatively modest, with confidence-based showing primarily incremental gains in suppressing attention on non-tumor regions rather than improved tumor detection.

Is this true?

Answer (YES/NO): NO